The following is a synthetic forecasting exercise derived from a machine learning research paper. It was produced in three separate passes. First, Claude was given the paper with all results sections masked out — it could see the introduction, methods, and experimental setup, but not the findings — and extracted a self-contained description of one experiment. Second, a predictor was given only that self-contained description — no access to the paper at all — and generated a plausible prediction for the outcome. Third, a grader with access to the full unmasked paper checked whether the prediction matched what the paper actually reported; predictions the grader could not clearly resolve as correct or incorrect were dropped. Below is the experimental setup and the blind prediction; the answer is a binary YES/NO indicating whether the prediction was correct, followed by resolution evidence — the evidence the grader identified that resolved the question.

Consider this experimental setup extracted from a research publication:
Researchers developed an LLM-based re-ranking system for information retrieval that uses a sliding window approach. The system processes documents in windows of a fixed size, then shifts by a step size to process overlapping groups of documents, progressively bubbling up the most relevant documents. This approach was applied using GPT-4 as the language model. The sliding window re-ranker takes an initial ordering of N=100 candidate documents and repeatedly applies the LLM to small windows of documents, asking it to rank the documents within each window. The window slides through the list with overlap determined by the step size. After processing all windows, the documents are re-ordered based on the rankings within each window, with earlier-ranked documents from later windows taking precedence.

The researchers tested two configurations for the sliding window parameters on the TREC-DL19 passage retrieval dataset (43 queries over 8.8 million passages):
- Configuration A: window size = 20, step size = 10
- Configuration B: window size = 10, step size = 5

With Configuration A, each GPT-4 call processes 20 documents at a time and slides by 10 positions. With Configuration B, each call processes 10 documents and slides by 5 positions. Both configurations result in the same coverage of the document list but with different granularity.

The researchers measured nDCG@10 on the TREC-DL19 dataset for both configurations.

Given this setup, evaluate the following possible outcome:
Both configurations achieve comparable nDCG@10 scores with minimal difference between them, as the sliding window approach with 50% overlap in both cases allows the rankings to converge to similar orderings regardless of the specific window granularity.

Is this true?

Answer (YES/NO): YES